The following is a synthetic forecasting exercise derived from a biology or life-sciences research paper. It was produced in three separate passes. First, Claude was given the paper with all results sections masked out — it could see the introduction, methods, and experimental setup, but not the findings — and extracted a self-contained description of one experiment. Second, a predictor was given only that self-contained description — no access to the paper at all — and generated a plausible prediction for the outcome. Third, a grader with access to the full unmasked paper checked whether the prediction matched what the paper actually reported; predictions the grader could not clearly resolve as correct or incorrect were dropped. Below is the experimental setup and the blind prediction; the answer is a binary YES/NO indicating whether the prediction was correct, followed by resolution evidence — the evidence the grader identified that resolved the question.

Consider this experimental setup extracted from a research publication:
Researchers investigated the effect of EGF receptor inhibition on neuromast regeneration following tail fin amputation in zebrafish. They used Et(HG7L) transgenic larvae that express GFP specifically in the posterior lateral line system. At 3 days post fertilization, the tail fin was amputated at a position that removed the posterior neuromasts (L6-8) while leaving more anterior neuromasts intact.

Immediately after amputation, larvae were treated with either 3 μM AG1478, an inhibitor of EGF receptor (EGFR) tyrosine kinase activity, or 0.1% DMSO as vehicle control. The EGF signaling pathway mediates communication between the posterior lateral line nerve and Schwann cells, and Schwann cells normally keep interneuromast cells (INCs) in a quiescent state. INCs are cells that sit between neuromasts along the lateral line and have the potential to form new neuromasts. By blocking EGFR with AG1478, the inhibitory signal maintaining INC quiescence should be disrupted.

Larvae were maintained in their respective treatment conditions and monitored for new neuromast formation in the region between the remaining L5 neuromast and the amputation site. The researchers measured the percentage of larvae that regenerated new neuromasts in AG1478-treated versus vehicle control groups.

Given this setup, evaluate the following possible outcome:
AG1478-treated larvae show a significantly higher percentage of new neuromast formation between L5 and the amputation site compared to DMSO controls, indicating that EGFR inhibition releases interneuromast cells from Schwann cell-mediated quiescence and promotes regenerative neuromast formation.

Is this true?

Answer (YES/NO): YES